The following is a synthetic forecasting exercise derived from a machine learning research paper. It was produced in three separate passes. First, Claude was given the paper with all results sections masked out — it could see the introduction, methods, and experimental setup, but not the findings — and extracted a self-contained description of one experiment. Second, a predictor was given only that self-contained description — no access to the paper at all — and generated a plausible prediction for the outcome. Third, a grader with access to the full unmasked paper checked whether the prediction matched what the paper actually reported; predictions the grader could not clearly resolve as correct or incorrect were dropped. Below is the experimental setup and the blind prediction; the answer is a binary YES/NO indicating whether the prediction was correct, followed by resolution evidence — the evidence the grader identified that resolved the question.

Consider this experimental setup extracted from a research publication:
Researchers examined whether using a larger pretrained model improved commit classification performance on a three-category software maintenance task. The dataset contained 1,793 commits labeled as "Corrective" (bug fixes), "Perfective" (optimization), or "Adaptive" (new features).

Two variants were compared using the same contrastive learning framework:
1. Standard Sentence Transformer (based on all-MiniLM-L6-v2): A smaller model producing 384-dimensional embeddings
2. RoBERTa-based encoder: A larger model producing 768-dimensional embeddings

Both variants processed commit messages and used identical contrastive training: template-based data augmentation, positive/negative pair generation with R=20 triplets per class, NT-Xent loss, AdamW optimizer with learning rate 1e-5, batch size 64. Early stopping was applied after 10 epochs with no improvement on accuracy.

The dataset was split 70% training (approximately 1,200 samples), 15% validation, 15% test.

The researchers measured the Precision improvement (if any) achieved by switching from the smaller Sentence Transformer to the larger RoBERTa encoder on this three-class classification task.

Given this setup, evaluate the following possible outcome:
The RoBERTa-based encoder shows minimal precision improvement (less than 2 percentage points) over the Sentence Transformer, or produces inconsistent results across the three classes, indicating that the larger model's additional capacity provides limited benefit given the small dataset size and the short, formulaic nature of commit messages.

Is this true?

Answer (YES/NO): YES